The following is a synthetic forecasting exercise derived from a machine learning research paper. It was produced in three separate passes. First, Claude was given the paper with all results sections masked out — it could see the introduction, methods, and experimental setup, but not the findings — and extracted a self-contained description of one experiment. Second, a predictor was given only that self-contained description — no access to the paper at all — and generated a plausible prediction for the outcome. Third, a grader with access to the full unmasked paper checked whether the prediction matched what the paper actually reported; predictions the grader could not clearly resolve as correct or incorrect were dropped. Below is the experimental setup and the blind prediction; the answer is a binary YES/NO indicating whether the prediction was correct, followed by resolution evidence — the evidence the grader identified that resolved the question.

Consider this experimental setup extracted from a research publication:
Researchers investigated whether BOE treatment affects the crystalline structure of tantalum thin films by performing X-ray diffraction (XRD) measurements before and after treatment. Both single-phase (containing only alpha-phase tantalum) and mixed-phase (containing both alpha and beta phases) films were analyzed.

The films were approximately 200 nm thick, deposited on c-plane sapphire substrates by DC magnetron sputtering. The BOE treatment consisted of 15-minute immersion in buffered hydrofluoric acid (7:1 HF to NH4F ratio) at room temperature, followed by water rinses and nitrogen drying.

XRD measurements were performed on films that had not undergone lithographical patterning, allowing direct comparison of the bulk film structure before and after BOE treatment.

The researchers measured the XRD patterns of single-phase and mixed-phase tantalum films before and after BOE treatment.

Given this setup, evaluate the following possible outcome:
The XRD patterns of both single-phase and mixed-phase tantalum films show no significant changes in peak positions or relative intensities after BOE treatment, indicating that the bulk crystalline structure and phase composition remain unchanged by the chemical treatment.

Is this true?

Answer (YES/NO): YES